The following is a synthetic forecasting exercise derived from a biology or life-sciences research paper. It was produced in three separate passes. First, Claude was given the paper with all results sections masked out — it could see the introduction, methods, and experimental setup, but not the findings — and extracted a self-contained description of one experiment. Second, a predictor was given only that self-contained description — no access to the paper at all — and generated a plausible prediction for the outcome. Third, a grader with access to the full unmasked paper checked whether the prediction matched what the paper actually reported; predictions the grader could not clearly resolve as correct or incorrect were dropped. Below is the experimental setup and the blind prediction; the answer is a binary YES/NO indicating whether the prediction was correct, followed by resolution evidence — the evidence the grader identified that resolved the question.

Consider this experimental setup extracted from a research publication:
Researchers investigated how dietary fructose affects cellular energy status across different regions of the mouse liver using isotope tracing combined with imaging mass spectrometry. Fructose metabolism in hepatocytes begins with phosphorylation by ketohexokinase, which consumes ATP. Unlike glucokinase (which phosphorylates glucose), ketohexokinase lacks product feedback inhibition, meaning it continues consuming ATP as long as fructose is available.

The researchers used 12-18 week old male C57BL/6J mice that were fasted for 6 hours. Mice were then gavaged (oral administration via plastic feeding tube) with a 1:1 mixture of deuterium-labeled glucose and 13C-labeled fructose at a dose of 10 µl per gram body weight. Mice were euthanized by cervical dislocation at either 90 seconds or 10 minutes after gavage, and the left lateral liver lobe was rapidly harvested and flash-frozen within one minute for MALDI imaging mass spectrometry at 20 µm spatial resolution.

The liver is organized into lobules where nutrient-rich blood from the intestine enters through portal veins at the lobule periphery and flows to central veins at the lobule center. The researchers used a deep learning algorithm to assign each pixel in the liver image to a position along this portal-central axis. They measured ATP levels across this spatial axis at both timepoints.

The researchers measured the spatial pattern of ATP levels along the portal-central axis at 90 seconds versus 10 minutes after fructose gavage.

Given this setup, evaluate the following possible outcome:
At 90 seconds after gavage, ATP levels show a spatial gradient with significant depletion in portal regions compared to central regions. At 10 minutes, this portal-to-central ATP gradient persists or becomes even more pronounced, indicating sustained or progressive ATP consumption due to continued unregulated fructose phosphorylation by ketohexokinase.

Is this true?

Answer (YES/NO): NO